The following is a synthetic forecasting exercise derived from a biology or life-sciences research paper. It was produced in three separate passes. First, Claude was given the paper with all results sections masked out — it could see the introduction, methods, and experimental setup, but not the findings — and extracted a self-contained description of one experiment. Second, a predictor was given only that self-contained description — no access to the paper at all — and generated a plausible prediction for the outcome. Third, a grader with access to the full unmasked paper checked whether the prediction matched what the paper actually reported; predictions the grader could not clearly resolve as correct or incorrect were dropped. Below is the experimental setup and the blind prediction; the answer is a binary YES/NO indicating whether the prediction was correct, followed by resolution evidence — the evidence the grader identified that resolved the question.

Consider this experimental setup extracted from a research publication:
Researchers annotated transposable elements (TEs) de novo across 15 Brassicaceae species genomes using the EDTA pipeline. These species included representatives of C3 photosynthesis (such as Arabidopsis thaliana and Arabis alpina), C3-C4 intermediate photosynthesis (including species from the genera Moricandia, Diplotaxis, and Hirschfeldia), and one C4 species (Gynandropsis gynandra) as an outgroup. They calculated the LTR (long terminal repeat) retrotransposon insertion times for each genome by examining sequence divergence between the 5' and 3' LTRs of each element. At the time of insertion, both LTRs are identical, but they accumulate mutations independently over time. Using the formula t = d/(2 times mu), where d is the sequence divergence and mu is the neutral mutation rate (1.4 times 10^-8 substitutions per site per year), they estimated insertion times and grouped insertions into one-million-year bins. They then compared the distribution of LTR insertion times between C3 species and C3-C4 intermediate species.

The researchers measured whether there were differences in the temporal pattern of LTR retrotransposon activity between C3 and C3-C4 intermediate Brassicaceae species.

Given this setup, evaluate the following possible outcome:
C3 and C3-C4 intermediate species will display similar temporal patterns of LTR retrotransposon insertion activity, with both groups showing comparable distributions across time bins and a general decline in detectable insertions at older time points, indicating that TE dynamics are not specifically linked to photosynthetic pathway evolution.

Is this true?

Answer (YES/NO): NO